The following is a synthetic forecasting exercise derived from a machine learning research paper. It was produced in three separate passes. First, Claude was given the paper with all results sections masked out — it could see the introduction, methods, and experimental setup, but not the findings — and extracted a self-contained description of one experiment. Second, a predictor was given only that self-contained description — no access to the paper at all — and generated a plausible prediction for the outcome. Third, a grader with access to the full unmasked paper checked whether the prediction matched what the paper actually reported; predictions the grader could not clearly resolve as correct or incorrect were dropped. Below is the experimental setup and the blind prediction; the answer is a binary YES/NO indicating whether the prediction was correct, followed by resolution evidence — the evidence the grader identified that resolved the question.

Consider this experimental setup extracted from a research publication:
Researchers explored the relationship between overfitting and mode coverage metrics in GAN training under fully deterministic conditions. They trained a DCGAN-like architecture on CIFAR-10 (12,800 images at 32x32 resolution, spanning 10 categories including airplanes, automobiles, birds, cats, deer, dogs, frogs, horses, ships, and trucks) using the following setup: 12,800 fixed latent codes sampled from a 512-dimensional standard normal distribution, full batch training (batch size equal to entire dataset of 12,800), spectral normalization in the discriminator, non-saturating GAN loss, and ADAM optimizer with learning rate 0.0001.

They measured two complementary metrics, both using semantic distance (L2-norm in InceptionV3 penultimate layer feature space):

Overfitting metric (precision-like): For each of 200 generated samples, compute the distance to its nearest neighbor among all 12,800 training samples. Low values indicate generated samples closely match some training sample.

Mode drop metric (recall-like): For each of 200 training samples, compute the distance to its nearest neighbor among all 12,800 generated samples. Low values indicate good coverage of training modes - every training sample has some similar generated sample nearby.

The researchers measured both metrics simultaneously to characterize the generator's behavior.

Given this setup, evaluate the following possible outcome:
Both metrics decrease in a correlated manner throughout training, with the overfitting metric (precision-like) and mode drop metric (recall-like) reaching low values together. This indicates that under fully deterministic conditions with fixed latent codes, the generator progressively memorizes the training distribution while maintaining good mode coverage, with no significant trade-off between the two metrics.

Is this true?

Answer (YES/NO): YES